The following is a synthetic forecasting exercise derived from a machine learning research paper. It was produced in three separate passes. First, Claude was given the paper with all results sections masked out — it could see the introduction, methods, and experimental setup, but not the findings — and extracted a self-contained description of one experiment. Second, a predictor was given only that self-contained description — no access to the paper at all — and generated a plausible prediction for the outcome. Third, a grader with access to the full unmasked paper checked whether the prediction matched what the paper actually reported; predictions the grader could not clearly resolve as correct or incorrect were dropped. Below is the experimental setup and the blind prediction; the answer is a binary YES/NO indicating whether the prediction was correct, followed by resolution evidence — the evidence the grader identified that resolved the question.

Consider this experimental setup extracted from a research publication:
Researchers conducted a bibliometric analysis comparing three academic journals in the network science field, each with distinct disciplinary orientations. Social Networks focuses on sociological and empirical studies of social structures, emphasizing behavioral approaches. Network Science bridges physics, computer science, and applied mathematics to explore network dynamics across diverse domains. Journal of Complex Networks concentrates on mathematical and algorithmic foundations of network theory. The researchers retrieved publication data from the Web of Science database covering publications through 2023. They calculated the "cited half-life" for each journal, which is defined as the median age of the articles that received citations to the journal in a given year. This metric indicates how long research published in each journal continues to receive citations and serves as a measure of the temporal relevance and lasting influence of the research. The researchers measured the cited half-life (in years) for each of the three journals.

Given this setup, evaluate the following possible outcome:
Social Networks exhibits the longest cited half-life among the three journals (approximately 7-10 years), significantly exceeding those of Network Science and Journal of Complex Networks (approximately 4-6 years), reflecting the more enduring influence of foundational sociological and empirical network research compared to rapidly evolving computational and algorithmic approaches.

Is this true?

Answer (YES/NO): NO